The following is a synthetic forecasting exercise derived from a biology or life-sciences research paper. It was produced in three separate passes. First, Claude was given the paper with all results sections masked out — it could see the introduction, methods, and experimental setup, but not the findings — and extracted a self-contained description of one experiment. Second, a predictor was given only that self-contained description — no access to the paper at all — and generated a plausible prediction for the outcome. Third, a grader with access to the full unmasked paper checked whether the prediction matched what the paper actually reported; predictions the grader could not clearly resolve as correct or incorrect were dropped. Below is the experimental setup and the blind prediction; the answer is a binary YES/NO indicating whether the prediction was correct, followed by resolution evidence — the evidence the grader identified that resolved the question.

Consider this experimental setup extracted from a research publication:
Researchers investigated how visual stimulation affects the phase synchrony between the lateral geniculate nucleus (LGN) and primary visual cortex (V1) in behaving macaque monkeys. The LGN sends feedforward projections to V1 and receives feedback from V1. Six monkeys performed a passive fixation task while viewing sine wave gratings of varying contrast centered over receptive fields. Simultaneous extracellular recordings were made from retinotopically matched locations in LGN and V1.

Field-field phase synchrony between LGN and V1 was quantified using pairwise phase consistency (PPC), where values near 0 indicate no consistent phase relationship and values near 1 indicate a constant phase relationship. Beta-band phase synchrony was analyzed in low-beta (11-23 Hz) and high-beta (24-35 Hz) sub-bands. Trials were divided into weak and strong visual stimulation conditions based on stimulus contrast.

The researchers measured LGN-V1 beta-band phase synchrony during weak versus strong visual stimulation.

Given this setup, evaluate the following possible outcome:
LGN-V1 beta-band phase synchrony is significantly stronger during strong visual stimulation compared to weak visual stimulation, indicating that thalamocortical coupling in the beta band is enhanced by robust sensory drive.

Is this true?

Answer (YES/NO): NO